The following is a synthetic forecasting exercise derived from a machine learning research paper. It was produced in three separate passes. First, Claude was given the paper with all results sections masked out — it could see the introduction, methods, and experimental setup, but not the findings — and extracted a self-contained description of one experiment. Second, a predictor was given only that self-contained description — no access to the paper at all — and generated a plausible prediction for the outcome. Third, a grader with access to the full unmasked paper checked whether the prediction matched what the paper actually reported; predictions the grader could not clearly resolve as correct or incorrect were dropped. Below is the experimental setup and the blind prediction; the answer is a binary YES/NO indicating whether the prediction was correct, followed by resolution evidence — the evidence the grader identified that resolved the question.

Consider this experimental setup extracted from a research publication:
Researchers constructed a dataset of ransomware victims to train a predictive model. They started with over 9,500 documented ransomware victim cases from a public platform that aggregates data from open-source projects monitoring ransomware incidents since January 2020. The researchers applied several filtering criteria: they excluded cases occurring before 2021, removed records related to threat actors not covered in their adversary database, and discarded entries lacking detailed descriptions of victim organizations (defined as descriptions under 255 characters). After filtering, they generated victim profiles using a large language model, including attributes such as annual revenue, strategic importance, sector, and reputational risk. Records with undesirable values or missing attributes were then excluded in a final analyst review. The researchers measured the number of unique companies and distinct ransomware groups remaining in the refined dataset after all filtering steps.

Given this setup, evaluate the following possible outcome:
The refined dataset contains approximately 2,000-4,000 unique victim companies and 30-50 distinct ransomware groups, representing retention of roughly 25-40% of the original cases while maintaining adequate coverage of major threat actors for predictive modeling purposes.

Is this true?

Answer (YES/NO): NO